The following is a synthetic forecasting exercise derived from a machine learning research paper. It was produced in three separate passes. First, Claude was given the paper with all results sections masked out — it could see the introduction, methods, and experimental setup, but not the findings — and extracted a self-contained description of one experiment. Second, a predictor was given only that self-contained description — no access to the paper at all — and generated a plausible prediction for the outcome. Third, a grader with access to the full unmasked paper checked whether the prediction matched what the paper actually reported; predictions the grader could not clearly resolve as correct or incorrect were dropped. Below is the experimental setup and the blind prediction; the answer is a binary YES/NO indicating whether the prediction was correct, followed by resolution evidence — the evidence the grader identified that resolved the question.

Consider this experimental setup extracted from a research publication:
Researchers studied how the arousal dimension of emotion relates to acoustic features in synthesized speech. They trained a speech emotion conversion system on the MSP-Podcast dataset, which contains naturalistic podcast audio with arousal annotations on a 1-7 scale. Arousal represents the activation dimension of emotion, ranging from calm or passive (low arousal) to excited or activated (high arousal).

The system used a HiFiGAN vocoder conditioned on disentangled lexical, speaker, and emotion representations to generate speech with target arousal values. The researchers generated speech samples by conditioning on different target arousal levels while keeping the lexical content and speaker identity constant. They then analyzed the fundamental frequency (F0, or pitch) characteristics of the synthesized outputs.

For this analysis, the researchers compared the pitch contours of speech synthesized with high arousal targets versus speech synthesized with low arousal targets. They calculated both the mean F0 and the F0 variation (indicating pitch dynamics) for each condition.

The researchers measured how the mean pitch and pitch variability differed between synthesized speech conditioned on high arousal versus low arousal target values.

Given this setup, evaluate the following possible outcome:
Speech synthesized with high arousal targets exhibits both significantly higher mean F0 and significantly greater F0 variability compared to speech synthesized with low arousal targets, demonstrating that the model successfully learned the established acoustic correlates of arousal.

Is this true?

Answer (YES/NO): YES